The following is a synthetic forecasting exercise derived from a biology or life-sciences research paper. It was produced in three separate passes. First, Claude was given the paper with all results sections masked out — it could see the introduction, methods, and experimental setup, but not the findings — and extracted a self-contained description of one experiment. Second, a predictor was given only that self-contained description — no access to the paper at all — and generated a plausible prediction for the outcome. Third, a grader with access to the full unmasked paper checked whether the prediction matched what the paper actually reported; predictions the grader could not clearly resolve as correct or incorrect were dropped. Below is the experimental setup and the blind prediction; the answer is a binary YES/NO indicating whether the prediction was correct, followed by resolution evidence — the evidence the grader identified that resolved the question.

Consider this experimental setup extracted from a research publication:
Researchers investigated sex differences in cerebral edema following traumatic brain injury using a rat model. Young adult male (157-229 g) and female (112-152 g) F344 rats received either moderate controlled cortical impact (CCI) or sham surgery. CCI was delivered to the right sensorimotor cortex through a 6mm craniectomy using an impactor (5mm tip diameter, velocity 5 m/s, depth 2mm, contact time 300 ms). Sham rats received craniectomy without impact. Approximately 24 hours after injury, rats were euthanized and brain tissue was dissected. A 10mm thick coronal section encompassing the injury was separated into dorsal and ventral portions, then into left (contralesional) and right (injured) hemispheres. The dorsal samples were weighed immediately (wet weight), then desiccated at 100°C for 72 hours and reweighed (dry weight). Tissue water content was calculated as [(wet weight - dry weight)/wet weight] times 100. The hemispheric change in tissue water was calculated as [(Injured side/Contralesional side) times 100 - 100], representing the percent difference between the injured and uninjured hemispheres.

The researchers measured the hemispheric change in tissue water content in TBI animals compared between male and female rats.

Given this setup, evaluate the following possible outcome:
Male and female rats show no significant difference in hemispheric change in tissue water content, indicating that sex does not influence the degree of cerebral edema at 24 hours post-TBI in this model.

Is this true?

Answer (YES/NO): NO